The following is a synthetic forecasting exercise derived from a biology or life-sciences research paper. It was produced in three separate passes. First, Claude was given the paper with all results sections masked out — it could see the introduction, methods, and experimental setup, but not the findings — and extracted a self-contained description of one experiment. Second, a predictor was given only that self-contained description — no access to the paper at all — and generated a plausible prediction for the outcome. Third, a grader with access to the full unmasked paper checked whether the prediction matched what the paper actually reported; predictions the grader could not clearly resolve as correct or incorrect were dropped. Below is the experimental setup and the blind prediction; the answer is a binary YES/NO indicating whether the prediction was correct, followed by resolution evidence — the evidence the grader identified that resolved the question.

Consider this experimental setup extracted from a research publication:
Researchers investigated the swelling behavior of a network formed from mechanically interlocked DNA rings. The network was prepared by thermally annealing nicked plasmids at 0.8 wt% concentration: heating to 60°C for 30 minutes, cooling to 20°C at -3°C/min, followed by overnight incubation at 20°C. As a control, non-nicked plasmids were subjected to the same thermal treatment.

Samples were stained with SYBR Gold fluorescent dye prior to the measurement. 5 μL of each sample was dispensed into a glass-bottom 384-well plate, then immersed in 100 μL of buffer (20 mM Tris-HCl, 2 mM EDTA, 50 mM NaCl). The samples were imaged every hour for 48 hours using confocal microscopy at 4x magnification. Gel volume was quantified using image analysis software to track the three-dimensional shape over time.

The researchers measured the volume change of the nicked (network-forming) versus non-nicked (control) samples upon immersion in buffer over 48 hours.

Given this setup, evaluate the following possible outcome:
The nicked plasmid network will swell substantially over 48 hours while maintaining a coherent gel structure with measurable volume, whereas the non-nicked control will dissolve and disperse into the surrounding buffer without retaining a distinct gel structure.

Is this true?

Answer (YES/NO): YES